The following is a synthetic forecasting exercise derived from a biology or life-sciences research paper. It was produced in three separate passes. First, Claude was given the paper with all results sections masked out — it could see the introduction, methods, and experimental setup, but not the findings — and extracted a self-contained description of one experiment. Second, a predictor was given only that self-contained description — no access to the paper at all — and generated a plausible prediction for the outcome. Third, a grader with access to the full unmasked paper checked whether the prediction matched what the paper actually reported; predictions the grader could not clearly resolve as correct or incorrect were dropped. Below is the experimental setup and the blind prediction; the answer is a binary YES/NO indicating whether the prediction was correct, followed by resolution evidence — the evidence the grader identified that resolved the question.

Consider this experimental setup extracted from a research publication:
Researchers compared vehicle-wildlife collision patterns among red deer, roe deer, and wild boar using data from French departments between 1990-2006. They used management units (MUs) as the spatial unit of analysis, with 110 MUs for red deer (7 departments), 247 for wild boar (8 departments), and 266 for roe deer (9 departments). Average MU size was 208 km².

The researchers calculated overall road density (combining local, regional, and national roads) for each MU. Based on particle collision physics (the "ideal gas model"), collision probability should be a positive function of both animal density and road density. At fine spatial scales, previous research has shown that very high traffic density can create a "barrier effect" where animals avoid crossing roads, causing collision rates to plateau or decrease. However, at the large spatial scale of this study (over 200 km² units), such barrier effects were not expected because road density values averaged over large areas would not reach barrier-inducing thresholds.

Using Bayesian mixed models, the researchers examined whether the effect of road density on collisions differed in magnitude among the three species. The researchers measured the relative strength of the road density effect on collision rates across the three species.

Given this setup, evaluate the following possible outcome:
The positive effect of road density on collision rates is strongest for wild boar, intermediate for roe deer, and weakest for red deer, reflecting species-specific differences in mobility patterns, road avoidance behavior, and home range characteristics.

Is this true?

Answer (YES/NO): NO